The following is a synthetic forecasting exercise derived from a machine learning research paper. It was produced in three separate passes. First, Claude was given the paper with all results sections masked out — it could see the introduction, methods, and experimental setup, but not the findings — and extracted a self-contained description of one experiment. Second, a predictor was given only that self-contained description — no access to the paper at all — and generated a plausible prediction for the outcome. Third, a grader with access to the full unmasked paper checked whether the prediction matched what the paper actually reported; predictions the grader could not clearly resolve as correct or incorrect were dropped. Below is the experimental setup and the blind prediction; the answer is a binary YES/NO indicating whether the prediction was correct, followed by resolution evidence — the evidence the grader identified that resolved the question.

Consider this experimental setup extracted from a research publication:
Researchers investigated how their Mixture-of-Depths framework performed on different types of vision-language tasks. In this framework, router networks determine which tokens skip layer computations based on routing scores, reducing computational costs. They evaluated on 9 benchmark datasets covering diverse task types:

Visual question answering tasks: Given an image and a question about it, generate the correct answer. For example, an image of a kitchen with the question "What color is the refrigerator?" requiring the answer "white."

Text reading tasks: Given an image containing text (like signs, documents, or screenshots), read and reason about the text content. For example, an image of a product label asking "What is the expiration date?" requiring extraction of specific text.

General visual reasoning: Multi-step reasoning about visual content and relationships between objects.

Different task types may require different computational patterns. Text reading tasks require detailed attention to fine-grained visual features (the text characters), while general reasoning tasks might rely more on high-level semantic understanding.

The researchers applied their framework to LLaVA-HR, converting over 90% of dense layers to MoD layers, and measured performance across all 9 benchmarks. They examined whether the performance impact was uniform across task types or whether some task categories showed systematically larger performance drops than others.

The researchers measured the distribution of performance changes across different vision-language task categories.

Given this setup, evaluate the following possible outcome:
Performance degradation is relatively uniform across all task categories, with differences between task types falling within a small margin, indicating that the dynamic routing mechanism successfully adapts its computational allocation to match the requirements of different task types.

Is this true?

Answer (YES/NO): NO